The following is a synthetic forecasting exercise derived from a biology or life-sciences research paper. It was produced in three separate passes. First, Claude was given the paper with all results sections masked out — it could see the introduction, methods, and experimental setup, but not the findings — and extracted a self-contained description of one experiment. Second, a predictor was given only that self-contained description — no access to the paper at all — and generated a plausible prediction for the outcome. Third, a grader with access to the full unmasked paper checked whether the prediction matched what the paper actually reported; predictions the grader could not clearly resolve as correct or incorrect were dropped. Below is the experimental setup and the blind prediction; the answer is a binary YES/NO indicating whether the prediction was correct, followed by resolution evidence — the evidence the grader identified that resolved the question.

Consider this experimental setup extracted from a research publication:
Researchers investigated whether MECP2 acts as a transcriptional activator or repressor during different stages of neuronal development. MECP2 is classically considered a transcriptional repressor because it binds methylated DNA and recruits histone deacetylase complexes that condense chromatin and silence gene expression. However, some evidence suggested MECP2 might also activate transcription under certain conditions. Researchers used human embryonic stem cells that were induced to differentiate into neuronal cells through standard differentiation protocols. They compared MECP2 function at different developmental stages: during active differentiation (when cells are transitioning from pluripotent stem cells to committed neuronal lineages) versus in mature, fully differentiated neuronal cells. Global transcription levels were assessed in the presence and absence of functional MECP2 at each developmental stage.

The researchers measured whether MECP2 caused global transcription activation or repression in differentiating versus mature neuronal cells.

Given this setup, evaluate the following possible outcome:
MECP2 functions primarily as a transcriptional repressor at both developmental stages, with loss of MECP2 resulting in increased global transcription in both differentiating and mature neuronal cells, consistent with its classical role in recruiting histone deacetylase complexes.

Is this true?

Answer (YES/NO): NO